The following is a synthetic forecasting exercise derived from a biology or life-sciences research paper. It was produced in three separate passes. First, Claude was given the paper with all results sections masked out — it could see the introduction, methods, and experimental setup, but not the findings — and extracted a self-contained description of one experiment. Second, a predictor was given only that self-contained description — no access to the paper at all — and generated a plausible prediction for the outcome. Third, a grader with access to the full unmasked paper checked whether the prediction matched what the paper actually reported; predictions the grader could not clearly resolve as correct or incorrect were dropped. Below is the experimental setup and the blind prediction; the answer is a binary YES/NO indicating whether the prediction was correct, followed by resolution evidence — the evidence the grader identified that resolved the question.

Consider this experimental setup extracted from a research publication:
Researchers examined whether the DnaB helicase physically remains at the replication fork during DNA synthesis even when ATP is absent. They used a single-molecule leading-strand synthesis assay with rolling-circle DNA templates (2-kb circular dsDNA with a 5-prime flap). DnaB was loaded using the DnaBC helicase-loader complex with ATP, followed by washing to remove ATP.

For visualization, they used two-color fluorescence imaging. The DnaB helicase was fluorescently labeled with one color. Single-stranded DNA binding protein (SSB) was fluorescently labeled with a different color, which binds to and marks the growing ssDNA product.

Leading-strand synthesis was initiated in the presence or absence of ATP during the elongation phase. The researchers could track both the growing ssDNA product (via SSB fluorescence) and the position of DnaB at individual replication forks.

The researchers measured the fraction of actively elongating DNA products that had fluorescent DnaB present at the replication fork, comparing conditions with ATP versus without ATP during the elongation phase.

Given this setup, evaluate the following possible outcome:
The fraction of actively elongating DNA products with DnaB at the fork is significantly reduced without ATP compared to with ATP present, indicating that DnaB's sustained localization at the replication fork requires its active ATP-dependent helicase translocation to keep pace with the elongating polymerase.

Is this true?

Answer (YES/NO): NO